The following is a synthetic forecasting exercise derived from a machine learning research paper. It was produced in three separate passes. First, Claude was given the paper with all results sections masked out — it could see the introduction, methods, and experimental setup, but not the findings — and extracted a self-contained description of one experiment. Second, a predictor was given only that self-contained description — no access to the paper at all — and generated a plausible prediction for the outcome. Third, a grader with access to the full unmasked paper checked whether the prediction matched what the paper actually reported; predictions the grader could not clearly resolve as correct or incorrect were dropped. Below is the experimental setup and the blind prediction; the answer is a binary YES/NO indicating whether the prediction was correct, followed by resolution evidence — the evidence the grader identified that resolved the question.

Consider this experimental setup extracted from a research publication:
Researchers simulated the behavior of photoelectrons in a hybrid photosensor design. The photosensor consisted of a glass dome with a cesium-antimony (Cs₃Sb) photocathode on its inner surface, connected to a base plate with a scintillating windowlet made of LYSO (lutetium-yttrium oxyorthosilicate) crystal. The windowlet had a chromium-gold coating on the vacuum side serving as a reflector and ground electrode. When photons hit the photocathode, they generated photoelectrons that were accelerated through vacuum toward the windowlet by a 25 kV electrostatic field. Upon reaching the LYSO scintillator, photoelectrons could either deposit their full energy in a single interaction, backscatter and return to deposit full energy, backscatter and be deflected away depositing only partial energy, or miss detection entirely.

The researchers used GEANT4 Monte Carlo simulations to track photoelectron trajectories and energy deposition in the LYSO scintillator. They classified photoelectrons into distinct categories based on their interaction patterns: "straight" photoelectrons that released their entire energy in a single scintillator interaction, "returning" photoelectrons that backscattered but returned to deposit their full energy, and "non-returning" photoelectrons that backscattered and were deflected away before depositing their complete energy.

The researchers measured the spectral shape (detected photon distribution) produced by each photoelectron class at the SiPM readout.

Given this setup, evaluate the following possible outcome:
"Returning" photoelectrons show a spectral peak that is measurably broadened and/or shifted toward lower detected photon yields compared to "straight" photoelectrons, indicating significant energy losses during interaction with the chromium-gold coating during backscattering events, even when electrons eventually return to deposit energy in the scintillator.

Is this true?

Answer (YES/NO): NO